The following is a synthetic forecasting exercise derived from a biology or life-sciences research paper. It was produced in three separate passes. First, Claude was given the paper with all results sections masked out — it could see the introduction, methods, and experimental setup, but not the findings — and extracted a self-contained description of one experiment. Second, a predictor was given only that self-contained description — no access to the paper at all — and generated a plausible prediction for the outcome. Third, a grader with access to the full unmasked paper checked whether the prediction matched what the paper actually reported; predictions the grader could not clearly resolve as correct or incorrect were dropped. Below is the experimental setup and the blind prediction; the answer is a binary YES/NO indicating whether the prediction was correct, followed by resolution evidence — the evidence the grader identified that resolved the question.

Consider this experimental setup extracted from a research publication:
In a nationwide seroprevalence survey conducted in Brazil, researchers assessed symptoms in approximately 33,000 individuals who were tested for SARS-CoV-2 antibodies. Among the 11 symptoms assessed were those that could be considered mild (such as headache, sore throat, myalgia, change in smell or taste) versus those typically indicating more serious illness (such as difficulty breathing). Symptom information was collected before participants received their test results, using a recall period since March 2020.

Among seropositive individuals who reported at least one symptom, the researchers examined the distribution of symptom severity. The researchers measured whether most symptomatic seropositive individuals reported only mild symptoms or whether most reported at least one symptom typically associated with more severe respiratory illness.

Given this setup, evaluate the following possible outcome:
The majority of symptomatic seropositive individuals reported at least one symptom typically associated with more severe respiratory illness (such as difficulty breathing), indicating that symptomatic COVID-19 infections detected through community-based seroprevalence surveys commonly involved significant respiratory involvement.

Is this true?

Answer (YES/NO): NO